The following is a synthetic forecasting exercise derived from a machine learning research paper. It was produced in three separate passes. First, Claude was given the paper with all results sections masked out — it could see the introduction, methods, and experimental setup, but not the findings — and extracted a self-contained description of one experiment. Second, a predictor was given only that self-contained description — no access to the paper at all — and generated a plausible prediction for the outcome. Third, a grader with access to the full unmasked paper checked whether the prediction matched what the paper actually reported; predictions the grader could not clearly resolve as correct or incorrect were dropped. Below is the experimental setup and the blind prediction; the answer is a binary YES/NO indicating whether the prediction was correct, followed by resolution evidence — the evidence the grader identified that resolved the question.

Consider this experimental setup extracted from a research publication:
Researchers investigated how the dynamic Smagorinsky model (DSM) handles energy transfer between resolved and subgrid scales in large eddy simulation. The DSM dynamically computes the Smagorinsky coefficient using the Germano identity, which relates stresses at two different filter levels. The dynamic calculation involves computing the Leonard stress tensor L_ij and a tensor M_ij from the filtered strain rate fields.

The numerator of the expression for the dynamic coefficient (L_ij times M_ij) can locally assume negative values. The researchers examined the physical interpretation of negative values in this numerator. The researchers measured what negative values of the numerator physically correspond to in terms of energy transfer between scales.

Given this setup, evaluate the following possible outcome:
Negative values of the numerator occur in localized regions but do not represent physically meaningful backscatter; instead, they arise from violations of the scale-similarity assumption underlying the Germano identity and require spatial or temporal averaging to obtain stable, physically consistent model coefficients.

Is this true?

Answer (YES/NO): NO